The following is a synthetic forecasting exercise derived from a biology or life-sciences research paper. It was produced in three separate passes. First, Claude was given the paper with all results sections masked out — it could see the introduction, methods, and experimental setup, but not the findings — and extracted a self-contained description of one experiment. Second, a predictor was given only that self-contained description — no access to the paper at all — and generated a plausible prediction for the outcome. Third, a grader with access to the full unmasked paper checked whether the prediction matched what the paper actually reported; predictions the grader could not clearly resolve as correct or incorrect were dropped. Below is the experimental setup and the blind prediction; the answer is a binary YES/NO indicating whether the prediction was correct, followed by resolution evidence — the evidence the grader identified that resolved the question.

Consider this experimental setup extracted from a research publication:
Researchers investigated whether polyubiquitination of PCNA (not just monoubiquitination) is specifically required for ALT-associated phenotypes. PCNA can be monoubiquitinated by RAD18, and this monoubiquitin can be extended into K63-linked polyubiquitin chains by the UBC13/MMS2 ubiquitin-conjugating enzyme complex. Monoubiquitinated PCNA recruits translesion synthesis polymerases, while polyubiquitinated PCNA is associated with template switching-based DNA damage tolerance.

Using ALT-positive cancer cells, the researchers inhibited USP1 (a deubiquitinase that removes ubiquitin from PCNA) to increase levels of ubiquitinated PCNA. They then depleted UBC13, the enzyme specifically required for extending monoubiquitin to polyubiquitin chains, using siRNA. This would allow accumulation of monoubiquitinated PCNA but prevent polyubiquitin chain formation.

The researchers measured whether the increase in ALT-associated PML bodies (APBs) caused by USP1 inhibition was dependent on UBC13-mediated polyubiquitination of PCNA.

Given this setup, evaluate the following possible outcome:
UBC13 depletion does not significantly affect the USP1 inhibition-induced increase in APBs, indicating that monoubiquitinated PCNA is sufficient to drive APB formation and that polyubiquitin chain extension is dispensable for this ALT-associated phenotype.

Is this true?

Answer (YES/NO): NO